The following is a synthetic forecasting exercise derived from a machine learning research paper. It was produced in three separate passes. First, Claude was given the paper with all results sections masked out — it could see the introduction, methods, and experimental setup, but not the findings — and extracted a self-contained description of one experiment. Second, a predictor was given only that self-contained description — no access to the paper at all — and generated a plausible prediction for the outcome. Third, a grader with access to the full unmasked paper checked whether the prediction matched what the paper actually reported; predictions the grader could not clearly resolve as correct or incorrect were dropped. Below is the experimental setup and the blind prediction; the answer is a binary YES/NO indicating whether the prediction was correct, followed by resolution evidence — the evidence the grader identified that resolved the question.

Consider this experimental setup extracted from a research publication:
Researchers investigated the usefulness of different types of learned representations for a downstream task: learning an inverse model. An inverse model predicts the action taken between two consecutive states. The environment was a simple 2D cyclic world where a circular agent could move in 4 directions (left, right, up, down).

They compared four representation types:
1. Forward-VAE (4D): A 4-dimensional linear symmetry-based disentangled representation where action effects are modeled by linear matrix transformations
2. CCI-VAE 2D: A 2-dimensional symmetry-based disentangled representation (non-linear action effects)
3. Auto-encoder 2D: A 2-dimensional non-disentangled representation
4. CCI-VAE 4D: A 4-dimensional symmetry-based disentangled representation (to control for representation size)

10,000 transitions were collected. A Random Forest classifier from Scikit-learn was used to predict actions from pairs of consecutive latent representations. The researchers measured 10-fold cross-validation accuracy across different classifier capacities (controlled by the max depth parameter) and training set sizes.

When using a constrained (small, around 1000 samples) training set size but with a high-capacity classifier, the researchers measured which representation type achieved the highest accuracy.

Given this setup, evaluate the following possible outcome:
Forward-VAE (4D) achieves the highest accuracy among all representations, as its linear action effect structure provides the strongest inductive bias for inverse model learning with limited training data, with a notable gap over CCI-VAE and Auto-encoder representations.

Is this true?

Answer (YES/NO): NO